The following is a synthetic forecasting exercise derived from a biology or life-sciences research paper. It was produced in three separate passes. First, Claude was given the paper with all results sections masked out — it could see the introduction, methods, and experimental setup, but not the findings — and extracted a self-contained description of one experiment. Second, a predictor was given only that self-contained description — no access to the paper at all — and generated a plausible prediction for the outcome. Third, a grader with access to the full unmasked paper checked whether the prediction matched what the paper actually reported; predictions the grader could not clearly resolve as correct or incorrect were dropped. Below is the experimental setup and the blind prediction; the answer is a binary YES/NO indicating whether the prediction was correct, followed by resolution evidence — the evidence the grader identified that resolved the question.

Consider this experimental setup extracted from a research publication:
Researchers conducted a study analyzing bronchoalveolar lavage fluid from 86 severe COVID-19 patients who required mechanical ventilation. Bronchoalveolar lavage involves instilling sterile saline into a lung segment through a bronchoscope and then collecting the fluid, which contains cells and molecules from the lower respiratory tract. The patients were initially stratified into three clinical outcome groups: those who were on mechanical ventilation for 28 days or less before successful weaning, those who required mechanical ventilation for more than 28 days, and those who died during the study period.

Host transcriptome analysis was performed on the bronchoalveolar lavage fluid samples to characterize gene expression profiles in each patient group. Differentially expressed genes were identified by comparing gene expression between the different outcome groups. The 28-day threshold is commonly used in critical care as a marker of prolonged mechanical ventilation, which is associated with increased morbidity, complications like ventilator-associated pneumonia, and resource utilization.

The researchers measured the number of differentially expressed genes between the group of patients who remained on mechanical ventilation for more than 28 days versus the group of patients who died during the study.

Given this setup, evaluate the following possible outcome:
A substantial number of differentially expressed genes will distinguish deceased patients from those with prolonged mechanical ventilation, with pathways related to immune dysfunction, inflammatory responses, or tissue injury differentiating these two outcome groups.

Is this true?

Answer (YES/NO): NO